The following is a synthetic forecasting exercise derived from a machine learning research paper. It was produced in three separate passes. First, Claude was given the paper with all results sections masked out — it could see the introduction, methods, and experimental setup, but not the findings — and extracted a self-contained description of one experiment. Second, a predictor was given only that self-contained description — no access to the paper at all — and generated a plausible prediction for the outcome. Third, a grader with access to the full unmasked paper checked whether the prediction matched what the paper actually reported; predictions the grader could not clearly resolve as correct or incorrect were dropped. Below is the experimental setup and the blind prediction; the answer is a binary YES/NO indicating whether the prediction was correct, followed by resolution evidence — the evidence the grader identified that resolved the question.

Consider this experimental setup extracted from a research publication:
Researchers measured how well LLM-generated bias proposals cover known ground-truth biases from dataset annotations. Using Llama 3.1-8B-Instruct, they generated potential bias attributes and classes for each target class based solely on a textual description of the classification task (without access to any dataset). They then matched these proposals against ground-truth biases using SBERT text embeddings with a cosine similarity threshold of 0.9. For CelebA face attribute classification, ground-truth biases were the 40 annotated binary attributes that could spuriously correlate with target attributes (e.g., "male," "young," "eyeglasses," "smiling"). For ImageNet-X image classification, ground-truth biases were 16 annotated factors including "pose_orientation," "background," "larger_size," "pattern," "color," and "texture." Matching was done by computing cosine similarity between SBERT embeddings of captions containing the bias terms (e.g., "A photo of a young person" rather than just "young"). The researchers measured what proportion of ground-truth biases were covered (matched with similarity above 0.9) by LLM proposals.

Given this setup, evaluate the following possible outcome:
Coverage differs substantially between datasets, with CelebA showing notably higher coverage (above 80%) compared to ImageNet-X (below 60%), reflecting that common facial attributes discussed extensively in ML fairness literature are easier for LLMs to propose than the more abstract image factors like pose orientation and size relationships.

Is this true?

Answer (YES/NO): NO